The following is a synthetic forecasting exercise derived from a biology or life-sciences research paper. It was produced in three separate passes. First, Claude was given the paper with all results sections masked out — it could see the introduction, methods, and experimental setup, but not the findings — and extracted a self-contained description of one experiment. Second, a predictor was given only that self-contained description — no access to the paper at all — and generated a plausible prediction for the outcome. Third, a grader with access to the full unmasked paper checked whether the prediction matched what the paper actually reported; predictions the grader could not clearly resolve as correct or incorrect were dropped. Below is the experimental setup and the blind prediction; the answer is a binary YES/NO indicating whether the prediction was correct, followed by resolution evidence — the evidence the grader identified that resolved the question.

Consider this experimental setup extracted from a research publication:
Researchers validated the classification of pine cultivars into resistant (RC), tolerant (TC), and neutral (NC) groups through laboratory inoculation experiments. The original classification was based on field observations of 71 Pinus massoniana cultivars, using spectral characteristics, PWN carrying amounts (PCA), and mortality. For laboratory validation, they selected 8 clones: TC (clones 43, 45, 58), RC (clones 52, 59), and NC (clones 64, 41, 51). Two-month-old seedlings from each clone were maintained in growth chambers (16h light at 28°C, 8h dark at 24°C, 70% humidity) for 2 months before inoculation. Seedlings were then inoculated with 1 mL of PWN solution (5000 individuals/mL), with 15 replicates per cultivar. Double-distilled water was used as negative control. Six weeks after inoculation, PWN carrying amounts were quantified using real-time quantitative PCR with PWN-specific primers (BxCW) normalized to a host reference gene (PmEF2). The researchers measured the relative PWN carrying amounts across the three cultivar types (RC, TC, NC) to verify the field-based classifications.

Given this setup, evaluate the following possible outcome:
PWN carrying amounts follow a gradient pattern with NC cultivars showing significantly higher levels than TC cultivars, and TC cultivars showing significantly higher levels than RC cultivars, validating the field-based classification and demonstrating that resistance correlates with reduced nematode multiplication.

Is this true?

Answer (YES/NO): NO